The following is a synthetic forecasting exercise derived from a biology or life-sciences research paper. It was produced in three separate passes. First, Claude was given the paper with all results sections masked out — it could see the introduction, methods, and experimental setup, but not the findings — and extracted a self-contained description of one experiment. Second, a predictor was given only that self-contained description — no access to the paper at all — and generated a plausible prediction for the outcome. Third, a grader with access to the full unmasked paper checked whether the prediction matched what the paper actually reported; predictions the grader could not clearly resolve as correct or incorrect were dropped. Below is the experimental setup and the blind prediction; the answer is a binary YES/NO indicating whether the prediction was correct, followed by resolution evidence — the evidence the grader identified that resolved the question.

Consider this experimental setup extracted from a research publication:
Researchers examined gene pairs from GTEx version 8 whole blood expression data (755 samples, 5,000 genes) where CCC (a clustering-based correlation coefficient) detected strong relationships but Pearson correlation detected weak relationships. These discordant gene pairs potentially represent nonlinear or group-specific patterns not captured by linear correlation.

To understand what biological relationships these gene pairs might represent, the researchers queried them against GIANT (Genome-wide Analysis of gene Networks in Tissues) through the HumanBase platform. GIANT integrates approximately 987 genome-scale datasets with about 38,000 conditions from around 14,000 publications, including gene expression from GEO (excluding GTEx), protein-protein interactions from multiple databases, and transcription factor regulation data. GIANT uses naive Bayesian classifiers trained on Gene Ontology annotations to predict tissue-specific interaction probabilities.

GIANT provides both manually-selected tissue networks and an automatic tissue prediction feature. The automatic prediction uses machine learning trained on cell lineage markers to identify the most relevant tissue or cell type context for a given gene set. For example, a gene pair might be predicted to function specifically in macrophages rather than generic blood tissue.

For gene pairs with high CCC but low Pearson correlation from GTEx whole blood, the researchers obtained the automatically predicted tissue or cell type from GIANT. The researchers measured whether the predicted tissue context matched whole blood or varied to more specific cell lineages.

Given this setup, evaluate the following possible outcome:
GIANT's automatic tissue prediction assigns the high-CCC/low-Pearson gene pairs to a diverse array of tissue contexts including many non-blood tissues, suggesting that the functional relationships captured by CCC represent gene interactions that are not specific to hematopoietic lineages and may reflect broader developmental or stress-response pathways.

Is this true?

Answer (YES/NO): NO